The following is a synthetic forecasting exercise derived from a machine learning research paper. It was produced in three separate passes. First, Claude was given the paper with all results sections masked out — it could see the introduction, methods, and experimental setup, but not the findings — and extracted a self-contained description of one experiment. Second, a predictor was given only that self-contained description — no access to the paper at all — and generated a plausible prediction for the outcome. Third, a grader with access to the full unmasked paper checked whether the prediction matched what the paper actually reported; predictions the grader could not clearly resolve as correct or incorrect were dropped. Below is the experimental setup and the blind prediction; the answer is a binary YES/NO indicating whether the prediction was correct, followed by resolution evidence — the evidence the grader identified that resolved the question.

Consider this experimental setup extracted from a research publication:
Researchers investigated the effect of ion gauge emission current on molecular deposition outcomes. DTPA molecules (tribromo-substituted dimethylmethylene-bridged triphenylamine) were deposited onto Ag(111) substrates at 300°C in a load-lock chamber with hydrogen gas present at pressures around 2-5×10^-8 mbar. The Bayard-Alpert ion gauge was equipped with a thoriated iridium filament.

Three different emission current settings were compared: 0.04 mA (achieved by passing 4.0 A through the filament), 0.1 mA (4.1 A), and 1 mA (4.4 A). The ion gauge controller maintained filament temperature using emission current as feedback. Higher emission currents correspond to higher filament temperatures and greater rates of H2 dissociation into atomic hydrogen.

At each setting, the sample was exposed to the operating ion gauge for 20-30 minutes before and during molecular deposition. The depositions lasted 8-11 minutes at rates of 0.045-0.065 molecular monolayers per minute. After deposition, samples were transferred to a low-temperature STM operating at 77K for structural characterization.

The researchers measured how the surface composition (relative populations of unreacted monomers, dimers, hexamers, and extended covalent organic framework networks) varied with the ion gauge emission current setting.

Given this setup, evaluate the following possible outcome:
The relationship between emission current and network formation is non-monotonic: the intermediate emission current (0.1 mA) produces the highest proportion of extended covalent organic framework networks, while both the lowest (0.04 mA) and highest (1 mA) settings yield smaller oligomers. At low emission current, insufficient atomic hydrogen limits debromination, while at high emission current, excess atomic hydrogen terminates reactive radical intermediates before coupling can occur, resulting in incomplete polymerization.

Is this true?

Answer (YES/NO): NO